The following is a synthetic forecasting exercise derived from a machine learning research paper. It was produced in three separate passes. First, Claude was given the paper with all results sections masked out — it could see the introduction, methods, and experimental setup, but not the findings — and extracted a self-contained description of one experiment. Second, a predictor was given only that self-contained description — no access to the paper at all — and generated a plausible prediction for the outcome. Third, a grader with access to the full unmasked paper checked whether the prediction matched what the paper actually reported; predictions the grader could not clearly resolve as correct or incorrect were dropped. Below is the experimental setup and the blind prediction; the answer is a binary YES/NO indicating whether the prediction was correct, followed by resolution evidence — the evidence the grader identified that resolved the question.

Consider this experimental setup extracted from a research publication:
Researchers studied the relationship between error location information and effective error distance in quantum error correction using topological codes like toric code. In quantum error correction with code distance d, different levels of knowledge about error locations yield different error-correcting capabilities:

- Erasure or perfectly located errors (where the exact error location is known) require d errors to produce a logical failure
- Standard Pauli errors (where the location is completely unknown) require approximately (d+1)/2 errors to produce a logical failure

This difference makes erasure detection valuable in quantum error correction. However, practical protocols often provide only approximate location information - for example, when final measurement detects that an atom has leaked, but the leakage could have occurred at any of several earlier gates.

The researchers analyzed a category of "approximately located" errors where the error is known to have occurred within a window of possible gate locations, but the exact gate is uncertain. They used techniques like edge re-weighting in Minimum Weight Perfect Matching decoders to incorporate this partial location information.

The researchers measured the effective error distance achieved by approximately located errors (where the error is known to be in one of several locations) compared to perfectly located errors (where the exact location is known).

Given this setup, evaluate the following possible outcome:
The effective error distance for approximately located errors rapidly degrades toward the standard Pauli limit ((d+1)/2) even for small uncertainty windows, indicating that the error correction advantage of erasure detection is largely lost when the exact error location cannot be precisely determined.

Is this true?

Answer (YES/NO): NO